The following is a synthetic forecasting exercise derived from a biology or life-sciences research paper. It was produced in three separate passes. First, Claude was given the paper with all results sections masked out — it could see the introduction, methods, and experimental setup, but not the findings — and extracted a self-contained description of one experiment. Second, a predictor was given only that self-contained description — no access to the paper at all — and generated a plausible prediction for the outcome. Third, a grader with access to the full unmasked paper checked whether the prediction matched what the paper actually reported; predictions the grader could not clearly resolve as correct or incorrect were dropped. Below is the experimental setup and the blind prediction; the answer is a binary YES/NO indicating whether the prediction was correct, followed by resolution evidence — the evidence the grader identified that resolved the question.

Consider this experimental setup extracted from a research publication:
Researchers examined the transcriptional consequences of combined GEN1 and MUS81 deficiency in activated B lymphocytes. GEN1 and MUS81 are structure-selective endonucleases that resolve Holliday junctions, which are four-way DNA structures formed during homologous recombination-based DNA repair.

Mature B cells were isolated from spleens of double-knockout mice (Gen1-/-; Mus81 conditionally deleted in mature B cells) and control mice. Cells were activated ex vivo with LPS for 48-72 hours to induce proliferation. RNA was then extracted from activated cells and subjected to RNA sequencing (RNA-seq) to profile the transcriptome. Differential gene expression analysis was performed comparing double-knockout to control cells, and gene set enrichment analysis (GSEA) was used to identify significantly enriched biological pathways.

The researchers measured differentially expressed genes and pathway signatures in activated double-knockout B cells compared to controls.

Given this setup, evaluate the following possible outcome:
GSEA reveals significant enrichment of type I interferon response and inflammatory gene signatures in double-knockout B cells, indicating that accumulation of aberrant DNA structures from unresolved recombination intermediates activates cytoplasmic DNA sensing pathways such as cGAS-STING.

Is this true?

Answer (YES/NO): YES